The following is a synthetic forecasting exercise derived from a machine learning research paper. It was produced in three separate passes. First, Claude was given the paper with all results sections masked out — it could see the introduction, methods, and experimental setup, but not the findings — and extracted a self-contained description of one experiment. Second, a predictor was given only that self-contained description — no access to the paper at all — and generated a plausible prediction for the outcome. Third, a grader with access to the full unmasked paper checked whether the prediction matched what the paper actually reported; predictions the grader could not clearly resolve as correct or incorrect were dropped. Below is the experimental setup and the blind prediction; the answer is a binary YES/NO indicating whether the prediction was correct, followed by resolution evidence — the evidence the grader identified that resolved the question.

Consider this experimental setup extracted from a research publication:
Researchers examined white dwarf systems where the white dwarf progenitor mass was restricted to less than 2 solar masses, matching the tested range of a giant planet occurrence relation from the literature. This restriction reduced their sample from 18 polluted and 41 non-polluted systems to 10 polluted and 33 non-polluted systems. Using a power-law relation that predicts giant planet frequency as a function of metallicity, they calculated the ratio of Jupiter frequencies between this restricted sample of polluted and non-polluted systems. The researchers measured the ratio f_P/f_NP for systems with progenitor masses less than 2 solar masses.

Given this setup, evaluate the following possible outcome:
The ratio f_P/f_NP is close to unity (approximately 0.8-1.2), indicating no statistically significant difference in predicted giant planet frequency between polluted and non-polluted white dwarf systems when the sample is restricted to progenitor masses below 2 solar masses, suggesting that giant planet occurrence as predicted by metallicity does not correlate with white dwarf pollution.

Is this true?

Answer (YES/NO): NO